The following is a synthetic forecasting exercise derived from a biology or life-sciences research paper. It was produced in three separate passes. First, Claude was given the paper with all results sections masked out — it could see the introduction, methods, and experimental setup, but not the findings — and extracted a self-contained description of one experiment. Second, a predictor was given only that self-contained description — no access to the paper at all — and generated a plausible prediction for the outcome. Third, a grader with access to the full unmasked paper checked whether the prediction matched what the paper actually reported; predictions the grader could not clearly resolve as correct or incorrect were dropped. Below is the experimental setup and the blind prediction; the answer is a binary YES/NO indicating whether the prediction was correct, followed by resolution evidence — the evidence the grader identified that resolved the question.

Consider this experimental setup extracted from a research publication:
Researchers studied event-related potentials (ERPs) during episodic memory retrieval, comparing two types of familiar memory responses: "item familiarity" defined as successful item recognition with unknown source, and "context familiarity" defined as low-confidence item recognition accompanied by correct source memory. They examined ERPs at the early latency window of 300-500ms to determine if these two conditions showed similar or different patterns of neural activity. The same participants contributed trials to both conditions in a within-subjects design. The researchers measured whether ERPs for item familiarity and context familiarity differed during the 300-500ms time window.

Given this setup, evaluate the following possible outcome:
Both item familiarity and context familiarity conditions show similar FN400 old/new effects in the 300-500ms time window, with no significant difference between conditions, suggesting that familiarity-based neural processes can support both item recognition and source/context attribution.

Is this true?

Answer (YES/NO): NO